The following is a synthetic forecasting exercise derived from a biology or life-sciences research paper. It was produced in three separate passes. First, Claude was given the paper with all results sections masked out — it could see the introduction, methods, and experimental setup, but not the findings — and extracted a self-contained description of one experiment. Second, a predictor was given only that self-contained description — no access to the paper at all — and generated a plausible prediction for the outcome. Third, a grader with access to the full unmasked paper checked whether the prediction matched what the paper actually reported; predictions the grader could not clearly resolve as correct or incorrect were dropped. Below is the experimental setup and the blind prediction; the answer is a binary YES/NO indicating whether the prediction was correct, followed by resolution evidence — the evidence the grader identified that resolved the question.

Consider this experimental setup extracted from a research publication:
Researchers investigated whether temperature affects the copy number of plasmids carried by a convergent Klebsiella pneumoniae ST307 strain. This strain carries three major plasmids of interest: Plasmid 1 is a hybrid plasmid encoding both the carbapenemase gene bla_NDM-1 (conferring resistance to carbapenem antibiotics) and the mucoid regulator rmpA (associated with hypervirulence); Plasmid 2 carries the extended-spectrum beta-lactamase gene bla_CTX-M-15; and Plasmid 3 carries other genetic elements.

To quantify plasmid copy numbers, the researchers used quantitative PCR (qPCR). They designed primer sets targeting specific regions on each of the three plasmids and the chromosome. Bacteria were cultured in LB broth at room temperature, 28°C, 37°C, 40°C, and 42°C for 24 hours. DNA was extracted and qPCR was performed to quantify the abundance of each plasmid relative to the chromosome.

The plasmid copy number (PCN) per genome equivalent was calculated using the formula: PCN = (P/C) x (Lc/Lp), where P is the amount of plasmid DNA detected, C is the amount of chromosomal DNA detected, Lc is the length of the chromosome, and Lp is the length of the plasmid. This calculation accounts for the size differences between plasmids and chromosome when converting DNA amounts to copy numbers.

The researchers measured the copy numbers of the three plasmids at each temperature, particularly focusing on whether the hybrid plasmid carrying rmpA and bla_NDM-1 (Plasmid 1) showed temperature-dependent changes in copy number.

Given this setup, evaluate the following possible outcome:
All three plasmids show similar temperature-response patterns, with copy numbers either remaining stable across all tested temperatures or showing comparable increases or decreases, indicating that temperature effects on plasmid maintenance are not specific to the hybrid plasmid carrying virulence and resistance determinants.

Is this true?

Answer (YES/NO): NO